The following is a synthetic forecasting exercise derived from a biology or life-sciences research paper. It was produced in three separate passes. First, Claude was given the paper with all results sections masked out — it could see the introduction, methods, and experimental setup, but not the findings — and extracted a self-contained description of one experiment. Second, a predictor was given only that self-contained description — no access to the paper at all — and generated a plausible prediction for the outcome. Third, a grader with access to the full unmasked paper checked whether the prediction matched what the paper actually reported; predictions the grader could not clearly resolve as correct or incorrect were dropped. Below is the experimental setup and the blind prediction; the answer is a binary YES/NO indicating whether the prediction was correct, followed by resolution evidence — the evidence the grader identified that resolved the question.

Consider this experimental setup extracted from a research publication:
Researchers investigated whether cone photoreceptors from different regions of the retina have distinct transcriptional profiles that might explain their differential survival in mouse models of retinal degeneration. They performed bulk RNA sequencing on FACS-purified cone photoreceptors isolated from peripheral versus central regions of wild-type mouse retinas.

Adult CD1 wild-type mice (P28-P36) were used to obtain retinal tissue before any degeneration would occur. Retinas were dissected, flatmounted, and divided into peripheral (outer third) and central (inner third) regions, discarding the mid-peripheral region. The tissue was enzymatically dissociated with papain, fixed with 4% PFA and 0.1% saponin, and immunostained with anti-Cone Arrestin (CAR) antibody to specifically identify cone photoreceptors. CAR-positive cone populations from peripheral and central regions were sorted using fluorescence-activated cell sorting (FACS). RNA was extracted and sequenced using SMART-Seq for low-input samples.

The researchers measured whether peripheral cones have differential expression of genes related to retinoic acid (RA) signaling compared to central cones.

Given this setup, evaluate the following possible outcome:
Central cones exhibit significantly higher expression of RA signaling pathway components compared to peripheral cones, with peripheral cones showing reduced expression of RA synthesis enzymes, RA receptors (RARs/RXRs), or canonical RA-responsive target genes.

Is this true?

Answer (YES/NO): NO